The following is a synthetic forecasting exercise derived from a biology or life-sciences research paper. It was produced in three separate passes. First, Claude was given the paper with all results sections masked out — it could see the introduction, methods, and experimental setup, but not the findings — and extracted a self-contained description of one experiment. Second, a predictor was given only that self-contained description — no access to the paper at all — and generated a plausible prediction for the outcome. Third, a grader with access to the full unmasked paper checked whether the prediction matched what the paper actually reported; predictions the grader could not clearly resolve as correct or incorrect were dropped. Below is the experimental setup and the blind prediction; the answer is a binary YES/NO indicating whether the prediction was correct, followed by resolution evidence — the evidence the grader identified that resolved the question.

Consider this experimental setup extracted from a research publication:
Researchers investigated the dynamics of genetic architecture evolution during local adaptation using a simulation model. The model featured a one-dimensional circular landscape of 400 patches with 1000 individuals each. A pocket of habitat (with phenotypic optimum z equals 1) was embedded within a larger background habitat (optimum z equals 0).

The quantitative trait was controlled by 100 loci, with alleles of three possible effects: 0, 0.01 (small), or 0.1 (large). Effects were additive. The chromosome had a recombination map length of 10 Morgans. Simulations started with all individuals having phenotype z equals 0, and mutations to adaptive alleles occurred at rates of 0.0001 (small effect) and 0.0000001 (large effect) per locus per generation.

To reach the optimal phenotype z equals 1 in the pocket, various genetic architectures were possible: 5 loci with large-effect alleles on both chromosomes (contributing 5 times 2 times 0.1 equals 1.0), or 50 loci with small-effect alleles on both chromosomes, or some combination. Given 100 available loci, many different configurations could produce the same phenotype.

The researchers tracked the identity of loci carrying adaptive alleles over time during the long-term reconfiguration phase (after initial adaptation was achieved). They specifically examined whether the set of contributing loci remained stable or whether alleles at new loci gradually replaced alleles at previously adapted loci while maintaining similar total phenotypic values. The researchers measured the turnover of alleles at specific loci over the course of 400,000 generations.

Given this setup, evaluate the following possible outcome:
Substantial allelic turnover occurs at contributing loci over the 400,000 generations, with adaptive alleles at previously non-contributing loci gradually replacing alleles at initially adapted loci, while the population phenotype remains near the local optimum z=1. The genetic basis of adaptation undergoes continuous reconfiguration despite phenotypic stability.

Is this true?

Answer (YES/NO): YES